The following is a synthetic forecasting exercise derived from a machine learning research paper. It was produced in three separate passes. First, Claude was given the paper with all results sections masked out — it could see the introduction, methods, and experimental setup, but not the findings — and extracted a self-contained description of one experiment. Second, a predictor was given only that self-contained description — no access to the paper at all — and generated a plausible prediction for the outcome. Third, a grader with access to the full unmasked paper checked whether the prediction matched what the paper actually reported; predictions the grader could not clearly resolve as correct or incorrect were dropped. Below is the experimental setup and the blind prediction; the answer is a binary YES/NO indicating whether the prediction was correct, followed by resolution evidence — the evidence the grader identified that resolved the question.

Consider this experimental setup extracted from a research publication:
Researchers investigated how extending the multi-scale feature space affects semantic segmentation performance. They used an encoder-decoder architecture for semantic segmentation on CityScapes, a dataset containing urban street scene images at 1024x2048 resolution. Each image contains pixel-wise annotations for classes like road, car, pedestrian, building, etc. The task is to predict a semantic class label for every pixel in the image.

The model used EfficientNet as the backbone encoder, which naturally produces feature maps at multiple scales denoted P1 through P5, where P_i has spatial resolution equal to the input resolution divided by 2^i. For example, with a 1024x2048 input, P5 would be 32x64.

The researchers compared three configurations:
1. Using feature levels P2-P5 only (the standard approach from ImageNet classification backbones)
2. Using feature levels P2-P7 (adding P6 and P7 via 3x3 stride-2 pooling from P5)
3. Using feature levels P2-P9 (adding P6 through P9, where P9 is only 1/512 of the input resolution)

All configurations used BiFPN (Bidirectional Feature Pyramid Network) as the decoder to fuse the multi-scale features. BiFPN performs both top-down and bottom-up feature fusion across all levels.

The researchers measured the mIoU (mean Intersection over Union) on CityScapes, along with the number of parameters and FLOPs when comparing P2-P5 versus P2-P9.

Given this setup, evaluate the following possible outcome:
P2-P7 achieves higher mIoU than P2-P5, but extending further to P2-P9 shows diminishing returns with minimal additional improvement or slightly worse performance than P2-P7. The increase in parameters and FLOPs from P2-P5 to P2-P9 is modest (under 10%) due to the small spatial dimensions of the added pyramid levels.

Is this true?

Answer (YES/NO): NO